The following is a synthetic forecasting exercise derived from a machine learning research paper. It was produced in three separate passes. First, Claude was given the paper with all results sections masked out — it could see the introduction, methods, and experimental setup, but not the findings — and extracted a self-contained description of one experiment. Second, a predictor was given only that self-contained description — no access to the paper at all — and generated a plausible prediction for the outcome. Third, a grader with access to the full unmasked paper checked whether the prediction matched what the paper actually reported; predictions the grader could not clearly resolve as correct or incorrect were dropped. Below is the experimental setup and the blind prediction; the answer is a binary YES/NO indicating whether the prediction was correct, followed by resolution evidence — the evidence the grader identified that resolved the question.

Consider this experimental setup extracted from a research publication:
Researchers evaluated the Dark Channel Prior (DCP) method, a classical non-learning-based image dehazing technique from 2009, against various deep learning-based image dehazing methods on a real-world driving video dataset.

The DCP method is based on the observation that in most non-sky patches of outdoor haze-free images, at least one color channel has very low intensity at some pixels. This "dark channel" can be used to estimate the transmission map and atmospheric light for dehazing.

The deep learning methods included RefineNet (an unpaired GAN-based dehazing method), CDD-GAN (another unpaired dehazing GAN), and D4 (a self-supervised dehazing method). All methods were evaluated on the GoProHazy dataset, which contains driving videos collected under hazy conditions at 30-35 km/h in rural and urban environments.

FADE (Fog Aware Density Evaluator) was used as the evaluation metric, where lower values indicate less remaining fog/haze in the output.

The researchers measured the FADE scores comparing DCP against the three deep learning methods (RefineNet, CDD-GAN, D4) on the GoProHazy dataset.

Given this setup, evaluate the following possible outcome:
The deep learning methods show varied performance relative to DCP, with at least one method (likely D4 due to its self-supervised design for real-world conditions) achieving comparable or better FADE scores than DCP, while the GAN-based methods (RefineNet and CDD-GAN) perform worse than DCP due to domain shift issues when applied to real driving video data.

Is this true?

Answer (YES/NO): NO